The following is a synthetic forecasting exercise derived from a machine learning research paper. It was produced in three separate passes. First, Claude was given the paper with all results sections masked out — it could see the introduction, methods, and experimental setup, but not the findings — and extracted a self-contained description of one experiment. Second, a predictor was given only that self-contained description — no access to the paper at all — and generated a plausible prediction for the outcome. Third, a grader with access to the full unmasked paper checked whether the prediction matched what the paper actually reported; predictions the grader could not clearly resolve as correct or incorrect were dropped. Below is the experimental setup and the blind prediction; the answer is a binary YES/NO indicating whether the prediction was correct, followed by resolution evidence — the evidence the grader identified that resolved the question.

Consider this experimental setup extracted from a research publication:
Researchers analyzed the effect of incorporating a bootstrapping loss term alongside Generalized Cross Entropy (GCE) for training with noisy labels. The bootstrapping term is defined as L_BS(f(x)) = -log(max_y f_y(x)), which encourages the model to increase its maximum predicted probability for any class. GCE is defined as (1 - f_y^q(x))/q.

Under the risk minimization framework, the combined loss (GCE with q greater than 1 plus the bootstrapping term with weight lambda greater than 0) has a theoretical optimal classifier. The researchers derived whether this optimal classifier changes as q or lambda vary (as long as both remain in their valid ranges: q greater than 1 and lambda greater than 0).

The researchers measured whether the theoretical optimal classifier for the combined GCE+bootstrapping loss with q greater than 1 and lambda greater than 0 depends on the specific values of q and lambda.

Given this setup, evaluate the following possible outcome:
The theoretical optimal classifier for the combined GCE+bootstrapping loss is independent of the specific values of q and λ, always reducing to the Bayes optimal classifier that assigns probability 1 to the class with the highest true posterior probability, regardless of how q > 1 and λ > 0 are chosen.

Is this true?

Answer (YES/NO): YES